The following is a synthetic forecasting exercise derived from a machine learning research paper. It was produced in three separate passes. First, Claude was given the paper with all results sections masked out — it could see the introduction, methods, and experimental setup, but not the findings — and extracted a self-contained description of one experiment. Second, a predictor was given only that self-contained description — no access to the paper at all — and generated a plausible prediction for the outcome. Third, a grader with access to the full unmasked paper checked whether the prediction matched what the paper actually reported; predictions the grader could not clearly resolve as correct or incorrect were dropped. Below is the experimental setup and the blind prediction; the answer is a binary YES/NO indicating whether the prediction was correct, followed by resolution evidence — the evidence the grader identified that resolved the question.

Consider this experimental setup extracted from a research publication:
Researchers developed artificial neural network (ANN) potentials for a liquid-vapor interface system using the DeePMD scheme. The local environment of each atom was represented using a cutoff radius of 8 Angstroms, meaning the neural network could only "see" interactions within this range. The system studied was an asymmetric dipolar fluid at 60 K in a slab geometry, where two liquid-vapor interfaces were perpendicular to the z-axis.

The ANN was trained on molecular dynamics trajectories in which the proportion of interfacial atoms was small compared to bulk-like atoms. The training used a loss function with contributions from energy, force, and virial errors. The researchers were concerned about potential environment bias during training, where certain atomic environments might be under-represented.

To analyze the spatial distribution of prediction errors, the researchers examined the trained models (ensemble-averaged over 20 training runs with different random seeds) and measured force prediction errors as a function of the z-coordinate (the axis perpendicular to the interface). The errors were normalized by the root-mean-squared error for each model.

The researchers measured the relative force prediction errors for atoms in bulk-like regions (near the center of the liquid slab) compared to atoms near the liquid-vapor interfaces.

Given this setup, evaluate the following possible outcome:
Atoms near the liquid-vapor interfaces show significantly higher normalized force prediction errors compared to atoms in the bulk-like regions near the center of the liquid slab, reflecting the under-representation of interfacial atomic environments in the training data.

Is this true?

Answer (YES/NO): YES